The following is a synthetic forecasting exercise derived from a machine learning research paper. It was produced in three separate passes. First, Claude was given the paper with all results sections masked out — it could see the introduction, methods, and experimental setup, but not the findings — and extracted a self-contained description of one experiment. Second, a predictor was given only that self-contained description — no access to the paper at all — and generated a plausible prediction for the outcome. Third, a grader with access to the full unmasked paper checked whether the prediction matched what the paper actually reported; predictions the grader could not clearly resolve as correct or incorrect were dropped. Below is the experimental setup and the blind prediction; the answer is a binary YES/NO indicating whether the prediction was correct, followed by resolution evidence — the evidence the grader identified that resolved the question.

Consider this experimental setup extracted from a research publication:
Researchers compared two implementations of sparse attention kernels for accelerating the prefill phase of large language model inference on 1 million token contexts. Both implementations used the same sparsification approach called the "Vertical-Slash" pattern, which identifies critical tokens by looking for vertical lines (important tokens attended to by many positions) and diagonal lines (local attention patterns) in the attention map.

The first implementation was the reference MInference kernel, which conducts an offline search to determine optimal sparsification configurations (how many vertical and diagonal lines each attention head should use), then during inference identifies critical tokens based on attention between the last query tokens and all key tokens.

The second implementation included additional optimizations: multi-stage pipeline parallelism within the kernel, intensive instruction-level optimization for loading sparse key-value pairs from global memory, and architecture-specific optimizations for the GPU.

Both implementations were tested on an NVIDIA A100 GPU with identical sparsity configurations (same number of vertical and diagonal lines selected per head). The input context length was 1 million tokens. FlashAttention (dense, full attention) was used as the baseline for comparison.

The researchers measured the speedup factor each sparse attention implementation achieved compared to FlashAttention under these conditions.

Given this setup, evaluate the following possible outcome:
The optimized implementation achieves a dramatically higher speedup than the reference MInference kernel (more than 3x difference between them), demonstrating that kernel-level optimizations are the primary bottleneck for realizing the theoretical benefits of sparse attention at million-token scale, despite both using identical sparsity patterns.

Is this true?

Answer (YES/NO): NO